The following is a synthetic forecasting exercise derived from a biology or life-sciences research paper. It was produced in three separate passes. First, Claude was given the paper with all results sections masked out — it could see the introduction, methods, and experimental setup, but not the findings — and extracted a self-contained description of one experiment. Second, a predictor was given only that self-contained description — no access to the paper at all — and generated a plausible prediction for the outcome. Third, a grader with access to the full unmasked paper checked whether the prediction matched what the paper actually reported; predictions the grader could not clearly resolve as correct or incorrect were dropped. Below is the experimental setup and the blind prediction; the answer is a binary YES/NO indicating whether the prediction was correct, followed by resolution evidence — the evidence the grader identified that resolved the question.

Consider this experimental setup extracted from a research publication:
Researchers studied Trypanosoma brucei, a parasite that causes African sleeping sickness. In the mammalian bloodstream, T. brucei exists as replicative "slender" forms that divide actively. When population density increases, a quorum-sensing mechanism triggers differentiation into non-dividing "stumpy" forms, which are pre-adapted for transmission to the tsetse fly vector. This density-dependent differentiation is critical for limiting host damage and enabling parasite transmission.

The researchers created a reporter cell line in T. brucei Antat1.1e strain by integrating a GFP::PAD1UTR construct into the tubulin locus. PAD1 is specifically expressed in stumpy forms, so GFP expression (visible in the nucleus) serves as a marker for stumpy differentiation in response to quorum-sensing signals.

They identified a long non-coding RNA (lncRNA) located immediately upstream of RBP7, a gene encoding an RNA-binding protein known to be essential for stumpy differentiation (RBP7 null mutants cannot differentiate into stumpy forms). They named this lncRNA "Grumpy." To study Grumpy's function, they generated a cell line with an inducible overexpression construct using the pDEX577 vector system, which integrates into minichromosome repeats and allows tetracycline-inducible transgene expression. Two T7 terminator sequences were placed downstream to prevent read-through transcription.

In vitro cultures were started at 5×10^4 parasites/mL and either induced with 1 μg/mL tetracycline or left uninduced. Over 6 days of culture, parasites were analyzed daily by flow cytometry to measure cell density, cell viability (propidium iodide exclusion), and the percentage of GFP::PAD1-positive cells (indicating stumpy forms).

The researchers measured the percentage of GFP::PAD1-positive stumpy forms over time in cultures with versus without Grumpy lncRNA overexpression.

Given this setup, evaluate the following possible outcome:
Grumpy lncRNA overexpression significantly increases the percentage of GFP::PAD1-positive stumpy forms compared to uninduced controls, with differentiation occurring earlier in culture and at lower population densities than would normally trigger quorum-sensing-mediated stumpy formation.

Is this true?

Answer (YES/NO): YES